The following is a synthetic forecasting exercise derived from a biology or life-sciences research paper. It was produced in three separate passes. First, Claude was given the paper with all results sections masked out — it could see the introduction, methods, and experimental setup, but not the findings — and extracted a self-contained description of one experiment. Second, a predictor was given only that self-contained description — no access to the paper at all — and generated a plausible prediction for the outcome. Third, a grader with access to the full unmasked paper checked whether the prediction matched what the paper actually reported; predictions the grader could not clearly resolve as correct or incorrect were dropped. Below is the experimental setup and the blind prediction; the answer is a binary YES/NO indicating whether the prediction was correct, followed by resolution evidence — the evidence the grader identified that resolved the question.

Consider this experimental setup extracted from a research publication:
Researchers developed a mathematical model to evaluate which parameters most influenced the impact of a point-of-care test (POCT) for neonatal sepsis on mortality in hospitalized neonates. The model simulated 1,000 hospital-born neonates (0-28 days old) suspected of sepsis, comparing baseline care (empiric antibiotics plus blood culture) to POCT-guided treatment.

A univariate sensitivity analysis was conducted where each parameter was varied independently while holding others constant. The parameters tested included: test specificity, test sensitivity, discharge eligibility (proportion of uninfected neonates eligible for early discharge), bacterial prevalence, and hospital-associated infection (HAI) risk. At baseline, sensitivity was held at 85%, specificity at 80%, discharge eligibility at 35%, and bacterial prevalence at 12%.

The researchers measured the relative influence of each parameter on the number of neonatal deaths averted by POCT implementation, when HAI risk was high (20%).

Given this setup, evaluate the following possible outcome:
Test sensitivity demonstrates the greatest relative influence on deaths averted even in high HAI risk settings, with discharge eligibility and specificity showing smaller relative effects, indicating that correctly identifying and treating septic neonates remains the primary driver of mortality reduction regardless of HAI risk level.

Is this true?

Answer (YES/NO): NO